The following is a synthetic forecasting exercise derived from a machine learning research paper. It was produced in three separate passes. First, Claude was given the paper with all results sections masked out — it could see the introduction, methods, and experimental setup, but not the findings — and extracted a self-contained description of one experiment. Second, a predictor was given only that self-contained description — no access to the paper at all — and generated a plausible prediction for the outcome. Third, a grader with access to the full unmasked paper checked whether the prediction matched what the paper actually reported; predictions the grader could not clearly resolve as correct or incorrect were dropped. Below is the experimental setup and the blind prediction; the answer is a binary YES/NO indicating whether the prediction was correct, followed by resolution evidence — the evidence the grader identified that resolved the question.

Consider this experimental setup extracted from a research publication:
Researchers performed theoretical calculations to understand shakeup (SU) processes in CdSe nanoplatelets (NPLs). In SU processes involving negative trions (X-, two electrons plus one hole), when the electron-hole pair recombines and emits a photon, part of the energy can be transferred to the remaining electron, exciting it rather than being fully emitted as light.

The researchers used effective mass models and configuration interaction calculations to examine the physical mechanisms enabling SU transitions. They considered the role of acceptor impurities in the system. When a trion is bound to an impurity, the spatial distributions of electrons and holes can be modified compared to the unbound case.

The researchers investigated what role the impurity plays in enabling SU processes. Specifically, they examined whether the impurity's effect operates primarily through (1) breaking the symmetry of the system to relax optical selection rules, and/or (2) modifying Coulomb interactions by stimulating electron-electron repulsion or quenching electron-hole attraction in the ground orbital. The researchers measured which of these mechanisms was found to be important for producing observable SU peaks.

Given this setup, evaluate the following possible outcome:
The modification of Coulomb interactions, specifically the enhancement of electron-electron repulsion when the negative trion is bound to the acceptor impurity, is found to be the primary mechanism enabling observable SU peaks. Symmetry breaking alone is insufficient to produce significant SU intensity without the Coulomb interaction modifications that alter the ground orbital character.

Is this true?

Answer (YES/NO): NO